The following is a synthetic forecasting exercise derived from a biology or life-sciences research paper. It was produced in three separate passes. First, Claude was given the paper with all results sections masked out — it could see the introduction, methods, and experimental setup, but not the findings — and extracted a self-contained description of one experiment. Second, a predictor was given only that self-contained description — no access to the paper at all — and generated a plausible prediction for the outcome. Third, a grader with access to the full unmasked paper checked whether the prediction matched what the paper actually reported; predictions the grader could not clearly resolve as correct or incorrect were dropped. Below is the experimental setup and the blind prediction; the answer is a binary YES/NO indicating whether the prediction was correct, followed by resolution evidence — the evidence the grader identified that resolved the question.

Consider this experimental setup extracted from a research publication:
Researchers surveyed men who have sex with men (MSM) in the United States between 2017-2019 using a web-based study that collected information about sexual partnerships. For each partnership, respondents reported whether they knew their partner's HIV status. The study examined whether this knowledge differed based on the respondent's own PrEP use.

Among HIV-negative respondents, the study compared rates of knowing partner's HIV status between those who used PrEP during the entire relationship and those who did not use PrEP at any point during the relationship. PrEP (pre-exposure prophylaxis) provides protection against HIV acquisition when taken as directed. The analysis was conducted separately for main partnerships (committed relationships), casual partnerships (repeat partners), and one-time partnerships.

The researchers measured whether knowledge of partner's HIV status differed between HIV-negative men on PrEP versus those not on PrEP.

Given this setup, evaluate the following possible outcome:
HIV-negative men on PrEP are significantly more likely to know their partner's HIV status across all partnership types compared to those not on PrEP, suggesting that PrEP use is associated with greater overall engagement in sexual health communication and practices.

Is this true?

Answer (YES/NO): NO